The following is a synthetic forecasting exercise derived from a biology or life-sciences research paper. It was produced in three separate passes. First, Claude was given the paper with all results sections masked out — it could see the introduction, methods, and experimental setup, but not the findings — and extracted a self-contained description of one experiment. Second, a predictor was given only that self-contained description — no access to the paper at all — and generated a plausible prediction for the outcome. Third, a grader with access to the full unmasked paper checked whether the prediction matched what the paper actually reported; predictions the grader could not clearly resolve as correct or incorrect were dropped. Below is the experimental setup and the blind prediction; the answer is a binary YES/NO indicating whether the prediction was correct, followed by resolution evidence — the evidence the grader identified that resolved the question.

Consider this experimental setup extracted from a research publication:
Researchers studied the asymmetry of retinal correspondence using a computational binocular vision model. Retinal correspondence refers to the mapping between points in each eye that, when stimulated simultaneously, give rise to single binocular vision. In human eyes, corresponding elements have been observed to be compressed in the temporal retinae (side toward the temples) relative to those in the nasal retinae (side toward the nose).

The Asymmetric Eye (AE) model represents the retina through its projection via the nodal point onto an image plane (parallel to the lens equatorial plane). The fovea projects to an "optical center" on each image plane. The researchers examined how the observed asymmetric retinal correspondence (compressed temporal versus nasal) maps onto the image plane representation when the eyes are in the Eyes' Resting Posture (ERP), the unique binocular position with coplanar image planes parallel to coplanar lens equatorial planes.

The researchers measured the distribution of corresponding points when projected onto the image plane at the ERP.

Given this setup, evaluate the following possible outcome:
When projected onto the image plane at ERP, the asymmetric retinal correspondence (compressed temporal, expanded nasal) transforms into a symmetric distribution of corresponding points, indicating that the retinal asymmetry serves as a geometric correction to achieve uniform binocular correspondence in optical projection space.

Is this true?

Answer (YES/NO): YES